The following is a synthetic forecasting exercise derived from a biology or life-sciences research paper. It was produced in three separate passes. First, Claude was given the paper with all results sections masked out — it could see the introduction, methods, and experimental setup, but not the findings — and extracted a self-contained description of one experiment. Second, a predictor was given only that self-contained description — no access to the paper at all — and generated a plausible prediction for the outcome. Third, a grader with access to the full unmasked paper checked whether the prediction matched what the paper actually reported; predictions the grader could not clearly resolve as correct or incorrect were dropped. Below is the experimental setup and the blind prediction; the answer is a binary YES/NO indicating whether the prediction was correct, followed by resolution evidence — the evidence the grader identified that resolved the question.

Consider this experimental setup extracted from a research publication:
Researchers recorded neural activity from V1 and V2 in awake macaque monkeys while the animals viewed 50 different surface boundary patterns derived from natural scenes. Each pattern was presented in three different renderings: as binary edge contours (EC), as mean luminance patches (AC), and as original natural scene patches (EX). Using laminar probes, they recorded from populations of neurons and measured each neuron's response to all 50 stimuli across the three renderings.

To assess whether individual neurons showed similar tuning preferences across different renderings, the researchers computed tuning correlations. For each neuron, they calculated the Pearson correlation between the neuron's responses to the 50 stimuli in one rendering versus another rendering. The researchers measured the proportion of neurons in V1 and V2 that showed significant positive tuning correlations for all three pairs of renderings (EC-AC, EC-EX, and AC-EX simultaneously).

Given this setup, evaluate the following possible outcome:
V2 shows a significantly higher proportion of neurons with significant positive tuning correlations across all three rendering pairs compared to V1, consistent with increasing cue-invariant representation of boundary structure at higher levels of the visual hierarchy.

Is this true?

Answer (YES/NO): NO